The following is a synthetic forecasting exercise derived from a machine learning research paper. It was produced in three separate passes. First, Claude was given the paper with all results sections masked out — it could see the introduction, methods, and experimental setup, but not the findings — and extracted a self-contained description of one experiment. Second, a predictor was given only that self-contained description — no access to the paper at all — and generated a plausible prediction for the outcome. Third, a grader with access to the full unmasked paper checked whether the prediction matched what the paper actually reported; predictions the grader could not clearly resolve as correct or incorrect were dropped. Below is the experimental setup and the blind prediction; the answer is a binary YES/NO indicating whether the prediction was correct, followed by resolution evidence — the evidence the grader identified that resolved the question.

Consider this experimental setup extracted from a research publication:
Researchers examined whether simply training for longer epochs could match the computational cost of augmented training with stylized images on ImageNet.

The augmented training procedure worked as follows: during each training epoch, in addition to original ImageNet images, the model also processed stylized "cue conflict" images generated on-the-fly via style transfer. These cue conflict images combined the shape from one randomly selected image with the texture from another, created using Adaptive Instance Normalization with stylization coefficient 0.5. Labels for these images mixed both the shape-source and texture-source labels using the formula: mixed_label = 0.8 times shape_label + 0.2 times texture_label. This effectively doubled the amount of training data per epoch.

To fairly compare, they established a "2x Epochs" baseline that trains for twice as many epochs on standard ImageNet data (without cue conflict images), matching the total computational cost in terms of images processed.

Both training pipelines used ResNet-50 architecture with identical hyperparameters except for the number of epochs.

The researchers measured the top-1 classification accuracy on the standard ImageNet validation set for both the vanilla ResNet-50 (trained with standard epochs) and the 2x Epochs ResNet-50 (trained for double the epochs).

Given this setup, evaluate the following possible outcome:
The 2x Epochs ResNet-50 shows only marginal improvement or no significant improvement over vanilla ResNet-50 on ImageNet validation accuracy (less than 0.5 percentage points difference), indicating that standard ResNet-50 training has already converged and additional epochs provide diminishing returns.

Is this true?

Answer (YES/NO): YES